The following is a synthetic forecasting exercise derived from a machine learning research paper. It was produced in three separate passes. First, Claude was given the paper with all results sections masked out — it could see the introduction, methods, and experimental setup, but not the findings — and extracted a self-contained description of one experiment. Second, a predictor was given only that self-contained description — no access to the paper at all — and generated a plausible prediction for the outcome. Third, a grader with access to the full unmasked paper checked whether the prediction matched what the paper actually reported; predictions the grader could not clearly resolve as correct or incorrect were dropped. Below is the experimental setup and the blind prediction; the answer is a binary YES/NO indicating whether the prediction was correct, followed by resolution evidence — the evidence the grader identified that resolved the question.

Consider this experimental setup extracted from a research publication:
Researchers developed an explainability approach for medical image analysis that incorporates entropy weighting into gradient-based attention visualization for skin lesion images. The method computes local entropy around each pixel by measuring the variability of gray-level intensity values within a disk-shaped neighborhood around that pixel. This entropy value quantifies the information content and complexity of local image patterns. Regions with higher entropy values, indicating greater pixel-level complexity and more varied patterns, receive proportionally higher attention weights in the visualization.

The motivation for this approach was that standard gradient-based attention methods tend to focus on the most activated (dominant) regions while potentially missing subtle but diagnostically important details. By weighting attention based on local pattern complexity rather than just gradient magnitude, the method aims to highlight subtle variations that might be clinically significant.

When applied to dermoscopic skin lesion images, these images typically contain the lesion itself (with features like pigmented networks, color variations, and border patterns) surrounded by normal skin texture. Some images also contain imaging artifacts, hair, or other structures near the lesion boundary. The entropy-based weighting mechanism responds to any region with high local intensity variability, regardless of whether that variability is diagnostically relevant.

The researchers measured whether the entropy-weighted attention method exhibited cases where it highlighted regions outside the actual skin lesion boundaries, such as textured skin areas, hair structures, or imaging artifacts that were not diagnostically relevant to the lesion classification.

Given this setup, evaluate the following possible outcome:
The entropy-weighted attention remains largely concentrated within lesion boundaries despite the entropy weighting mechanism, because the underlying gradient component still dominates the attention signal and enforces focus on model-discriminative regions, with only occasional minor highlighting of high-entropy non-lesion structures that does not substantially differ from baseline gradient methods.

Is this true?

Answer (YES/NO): NO